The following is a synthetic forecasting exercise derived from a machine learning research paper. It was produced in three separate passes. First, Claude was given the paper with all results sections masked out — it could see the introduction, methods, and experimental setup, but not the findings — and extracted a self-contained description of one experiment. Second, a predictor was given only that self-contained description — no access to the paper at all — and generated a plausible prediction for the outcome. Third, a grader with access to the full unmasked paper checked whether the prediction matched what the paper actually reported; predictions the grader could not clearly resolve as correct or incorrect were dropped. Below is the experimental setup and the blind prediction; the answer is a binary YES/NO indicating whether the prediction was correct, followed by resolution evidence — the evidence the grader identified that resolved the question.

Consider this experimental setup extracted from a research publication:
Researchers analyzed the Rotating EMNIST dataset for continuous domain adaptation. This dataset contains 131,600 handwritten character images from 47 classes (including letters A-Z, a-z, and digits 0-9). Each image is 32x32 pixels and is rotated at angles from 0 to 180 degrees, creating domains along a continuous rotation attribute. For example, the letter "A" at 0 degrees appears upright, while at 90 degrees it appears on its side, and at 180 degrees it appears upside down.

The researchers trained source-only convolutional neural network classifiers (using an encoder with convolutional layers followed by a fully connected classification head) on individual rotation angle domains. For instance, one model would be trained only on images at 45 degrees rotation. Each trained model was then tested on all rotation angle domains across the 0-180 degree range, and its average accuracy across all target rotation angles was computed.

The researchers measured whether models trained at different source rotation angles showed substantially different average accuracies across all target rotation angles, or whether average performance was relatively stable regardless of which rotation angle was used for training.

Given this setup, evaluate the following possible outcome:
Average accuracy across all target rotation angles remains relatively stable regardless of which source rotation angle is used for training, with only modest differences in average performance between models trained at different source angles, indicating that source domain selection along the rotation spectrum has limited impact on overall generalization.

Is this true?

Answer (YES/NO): YES